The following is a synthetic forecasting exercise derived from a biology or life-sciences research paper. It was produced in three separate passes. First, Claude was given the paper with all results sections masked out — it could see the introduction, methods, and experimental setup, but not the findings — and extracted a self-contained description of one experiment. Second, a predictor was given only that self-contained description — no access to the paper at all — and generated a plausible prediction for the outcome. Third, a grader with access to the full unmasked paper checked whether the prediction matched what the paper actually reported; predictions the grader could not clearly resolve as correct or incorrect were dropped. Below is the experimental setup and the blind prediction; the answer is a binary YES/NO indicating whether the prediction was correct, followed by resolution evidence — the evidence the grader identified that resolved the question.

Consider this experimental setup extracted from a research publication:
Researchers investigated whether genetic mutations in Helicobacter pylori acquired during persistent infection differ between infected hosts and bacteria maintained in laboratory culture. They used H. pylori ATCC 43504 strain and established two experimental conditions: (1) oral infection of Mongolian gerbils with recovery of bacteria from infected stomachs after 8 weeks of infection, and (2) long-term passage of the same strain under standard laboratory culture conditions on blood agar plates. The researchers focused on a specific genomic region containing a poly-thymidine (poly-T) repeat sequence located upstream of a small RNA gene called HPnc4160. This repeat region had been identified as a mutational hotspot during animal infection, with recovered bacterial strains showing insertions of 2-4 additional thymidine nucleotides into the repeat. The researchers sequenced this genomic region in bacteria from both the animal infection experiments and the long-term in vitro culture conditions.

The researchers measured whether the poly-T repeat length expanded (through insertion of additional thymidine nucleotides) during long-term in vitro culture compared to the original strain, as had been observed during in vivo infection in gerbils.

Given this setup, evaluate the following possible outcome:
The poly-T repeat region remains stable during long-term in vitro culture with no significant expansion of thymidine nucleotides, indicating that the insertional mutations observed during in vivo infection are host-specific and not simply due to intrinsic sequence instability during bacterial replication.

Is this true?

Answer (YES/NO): YES